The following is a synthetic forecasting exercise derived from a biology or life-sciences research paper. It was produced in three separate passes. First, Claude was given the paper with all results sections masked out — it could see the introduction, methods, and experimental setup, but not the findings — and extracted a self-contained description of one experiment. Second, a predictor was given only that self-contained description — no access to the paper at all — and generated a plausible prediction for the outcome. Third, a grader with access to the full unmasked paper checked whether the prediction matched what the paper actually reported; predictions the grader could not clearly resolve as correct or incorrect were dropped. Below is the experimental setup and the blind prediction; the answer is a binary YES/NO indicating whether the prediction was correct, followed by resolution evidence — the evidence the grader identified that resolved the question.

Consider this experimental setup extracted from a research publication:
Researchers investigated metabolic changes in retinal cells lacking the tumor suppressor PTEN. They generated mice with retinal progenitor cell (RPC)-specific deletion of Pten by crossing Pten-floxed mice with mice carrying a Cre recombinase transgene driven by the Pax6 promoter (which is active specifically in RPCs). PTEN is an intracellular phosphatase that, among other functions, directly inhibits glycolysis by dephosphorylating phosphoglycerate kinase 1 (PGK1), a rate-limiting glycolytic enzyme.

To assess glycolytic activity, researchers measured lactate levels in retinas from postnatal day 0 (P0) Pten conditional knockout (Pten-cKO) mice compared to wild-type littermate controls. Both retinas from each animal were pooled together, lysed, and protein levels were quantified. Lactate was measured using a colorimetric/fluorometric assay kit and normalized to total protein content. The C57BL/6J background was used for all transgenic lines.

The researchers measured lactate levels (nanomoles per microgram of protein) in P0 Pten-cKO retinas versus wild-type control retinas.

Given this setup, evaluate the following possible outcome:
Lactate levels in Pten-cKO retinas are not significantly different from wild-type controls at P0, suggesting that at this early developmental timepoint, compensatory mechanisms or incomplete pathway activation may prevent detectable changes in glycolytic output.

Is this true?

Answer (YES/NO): NO